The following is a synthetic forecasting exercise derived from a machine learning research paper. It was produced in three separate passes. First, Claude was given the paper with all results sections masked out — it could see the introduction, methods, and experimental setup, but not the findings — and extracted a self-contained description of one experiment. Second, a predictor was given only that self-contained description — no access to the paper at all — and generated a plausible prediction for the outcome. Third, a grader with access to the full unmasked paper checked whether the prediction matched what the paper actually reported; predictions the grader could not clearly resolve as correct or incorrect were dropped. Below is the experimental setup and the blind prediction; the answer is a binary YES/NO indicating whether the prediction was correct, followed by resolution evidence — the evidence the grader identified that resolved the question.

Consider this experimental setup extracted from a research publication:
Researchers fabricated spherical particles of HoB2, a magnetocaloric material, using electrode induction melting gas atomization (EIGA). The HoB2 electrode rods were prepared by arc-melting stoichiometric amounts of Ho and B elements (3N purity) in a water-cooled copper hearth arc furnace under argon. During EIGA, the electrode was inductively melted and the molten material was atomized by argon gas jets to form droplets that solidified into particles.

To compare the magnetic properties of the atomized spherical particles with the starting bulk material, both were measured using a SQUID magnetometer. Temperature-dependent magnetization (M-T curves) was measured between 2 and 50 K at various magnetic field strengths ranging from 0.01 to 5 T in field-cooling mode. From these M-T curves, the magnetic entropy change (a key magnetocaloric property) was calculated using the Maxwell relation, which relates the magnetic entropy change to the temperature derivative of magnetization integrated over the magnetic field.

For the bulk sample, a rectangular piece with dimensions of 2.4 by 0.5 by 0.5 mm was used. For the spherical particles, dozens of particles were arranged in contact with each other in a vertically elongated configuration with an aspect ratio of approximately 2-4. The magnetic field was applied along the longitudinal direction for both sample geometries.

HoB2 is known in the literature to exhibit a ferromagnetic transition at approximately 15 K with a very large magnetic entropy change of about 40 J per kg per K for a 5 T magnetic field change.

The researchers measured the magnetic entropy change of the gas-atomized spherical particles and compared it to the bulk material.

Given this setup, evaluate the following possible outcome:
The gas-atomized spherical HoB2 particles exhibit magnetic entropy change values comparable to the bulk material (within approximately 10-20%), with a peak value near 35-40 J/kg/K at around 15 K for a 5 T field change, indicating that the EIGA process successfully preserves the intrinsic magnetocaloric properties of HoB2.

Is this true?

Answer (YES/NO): YES